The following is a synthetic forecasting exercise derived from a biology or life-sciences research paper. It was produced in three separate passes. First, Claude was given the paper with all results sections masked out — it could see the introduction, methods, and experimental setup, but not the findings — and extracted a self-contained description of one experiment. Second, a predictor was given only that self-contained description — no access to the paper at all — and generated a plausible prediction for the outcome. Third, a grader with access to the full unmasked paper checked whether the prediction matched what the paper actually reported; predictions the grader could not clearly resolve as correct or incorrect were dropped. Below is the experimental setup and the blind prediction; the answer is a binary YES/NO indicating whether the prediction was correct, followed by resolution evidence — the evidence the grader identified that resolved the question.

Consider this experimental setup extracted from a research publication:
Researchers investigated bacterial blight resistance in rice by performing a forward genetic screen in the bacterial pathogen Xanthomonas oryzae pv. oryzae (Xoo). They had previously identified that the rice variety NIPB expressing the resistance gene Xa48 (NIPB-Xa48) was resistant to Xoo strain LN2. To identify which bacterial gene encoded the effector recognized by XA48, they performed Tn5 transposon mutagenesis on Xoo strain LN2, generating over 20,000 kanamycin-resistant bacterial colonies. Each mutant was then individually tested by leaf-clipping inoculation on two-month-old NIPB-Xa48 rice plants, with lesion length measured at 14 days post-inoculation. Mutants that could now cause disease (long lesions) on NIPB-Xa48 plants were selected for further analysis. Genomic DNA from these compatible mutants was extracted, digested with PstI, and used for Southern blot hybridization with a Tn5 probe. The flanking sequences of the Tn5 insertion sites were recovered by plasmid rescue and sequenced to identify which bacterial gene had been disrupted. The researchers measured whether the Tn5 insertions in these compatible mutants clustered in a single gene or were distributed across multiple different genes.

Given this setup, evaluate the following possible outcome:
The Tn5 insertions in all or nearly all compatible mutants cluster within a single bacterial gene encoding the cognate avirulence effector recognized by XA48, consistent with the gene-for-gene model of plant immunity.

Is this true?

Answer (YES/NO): YES